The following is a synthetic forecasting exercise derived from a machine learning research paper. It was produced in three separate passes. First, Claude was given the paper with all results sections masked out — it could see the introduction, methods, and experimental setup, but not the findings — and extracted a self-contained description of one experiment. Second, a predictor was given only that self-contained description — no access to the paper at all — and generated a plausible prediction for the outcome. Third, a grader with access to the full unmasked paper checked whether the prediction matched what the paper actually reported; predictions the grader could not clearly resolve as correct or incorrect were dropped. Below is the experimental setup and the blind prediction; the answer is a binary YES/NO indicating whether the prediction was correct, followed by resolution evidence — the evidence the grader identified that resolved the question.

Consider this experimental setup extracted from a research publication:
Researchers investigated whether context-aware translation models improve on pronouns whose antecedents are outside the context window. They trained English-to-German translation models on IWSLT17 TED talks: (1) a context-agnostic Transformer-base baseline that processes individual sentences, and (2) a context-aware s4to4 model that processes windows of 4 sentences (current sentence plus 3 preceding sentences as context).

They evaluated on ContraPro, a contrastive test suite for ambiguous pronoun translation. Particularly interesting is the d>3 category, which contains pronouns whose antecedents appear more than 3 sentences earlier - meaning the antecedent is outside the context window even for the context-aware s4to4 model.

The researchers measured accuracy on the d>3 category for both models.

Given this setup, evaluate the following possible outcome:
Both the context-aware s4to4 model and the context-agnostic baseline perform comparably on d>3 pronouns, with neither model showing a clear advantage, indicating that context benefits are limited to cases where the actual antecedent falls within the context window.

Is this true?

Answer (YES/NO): NO